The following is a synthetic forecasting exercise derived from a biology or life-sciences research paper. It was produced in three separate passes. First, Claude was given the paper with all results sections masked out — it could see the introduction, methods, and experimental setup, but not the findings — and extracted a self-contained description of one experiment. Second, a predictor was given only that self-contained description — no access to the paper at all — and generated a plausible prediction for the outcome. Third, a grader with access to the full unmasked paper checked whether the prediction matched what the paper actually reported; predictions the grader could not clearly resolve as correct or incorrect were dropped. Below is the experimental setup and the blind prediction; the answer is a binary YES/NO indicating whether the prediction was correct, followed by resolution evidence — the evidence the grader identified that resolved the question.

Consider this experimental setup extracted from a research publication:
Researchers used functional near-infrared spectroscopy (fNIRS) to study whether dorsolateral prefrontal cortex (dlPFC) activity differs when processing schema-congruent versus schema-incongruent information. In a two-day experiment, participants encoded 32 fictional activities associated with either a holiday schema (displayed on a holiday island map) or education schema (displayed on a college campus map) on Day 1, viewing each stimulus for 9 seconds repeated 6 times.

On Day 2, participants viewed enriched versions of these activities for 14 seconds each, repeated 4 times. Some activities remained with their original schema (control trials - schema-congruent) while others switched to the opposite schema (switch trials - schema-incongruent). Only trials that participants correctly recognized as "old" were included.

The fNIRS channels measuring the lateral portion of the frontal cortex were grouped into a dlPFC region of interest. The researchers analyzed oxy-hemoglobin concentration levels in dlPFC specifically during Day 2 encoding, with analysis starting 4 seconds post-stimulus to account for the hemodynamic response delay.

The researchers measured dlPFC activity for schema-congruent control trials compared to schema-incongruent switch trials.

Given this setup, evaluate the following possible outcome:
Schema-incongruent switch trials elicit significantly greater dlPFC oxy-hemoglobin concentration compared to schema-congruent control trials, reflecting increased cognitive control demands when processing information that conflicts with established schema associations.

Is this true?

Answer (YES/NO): NO